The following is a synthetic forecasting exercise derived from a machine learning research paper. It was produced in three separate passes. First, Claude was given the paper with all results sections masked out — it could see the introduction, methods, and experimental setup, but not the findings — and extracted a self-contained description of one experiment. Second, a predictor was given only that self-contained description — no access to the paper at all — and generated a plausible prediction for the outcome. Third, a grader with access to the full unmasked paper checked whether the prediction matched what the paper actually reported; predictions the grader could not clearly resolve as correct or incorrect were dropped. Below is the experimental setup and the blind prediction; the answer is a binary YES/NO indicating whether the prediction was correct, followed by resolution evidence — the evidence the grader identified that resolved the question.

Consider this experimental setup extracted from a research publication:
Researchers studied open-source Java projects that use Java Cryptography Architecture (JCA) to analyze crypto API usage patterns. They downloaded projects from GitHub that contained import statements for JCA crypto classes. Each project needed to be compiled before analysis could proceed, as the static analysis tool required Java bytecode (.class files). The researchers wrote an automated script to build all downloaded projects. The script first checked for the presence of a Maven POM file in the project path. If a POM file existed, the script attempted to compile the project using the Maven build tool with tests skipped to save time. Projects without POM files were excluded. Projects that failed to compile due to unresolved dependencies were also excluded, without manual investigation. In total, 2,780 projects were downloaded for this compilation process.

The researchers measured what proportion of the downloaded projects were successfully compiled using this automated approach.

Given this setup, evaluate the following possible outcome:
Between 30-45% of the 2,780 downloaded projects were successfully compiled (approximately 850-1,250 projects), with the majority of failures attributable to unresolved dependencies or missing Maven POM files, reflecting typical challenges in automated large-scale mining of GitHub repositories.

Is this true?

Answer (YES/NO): NO